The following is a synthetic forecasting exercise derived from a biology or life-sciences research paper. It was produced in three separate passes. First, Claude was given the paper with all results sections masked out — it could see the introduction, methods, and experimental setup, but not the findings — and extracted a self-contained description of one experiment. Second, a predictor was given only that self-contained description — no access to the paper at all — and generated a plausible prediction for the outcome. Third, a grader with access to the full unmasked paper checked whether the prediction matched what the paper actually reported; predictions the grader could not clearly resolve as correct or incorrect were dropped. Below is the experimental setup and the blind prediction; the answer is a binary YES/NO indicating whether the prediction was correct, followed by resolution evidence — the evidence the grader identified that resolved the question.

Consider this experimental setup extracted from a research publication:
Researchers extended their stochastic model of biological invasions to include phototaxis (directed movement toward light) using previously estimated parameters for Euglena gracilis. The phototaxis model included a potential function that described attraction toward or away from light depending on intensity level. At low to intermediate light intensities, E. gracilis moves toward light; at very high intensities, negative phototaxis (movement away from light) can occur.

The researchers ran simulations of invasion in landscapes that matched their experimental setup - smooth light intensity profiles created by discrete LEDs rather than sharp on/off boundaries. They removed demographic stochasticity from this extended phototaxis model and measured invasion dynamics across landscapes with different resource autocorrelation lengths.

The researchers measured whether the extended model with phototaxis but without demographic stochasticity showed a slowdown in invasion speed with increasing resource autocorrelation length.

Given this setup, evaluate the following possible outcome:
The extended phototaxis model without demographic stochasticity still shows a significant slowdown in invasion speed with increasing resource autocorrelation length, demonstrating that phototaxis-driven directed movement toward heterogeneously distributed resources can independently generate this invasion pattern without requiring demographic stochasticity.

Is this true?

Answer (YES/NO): NO